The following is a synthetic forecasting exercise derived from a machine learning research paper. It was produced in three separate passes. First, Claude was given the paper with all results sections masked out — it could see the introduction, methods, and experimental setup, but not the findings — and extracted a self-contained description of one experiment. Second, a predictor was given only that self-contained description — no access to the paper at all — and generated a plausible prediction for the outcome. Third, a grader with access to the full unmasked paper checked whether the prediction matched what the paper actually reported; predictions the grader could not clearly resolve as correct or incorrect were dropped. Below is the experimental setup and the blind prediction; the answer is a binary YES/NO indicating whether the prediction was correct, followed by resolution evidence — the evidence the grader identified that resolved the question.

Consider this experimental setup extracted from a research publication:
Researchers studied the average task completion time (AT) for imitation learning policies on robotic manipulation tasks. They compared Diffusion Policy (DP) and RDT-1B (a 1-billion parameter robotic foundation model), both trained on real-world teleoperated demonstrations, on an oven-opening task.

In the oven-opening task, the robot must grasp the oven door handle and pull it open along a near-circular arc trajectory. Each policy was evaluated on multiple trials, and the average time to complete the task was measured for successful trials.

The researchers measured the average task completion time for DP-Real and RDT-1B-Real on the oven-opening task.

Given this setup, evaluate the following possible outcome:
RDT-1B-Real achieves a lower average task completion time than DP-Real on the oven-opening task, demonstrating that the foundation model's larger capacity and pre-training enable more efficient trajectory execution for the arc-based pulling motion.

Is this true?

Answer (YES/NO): YES